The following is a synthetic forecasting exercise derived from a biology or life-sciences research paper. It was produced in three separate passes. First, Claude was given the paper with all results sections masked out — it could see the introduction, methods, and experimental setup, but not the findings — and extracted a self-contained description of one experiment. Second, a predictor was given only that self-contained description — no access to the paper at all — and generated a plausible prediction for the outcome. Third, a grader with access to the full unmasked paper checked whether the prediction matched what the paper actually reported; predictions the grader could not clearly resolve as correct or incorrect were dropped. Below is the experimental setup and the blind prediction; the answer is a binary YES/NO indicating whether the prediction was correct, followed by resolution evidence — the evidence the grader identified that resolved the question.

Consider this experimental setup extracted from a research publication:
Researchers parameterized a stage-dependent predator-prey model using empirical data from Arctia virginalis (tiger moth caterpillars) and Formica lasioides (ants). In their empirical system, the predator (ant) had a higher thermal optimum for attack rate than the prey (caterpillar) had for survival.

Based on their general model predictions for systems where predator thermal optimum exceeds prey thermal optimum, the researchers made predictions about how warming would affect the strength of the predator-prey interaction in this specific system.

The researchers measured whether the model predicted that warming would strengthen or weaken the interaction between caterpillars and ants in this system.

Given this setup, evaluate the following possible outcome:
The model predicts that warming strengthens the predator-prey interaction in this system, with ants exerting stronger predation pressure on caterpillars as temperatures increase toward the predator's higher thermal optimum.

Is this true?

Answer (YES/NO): NO